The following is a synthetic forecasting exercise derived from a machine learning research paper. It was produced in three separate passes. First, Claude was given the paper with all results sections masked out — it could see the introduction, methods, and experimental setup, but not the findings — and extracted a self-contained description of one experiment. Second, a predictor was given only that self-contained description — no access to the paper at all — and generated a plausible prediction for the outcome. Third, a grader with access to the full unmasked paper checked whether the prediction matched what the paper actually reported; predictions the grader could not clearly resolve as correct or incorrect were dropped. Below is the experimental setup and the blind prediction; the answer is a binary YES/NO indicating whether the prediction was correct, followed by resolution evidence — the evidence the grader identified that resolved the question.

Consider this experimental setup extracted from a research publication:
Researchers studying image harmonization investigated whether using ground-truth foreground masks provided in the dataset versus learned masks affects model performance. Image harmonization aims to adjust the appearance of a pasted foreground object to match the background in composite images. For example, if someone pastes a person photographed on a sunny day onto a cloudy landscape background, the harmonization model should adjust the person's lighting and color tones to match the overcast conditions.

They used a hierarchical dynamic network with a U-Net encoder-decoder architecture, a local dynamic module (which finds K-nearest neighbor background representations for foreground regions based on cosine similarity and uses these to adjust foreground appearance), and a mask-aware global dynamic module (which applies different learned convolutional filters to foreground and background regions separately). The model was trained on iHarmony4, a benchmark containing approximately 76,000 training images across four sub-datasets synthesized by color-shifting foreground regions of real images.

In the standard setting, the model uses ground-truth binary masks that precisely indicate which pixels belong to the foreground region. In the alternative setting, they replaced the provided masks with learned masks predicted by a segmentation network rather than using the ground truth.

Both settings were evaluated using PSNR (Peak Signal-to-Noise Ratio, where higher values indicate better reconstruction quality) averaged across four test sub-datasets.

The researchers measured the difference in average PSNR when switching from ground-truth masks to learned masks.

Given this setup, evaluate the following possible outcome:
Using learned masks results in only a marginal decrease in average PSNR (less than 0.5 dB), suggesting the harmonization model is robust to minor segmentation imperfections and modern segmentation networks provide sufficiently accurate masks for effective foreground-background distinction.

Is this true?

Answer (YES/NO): YES